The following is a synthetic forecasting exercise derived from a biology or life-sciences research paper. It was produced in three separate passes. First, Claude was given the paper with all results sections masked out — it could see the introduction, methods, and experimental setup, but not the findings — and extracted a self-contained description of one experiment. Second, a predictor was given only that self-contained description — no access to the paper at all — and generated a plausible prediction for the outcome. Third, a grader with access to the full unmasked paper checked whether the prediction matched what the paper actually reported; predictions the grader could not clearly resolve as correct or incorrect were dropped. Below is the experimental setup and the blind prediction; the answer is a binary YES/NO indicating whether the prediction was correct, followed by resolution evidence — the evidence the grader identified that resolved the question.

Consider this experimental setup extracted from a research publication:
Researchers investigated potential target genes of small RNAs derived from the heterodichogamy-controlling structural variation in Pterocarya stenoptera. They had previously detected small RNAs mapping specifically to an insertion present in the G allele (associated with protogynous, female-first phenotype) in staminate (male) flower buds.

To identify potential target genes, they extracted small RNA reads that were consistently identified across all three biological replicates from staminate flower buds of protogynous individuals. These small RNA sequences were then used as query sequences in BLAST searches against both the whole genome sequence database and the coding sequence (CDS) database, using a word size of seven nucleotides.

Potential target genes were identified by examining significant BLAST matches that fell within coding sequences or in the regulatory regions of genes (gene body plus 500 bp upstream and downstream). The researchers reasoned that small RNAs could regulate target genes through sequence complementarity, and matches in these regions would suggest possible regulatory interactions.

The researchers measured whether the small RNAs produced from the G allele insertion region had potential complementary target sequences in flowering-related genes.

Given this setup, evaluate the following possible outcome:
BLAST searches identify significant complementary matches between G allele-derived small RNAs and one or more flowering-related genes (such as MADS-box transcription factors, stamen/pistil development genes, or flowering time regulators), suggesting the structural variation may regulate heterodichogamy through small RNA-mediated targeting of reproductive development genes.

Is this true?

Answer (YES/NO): YES